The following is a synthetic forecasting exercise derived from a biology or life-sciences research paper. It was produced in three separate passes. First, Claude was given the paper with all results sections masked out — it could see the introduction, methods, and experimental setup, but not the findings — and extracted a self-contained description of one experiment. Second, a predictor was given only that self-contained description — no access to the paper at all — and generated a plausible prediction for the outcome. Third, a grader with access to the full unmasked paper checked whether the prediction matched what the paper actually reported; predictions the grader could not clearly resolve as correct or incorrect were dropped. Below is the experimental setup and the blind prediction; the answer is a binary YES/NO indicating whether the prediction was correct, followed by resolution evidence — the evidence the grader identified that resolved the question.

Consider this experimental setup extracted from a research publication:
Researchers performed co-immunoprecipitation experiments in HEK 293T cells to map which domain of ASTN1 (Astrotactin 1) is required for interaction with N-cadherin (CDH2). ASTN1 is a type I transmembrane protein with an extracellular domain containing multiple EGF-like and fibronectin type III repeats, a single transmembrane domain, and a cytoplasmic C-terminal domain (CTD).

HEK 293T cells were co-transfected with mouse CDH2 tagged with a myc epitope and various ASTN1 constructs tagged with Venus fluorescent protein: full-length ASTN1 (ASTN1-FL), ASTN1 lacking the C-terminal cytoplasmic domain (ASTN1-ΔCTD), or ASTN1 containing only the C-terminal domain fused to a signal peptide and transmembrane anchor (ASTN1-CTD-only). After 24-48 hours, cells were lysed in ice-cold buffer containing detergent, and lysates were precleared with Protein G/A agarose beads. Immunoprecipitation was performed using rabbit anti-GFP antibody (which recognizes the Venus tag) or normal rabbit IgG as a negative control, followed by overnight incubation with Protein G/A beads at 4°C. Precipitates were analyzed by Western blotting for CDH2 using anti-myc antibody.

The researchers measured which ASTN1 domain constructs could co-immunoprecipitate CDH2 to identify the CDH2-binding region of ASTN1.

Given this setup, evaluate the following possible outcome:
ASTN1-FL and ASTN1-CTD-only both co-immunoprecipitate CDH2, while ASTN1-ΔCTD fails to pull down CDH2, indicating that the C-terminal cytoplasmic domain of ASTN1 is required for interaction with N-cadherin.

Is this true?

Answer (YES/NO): NO